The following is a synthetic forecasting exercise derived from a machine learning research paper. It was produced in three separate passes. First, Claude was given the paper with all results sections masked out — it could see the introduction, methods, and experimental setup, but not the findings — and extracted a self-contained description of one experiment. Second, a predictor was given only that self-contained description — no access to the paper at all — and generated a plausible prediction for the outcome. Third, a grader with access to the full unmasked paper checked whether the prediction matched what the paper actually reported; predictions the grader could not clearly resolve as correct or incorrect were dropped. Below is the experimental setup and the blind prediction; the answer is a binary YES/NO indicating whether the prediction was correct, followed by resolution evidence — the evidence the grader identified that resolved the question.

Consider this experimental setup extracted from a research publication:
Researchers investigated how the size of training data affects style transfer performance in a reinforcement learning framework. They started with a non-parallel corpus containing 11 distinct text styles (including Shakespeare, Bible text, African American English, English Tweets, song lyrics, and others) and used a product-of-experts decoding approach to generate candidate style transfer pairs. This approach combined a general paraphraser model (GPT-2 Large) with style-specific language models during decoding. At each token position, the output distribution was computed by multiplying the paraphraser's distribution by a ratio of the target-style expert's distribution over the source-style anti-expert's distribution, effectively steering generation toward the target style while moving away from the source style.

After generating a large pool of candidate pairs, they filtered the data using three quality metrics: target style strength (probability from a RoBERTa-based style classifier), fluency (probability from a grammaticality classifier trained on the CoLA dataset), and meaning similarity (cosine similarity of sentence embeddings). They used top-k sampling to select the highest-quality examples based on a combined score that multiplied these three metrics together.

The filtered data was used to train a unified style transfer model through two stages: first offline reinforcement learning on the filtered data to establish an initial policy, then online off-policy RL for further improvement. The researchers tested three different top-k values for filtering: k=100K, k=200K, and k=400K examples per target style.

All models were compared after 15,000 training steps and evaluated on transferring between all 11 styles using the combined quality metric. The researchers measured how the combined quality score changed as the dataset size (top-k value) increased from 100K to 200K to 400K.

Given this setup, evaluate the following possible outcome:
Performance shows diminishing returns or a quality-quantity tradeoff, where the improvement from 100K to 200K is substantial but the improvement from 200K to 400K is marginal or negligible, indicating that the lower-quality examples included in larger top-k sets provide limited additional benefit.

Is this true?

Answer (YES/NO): NO